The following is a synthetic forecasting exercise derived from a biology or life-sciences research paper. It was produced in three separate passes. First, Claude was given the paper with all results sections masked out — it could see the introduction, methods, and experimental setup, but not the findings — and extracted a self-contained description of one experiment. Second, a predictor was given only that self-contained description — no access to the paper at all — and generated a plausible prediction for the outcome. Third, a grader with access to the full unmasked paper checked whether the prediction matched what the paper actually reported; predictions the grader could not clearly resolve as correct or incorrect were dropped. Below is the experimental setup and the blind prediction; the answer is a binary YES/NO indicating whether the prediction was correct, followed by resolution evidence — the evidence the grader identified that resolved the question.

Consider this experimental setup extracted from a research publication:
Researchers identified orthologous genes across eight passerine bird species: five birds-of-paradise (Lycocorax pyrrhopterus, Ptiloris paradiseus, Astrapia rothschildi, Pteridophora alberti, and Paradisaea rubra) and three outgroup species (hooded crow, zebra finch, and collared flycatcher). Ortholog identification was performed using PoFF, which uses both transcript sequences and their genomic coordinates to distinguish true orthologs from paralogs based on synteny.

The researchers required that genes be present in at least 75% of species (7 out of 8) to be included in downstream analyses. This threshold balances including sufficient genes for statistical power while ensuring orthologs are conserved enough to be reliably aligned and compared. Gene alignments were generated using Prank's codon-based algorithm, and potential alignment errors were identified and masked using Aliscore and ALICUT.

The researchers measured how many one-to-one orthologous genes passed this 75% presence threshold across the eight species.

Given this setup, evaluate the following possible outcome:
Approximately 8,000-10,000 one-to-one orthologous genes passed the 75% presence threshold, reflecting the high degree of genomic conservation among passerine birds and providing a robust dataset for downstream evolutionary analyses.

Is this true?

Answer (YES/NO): YES